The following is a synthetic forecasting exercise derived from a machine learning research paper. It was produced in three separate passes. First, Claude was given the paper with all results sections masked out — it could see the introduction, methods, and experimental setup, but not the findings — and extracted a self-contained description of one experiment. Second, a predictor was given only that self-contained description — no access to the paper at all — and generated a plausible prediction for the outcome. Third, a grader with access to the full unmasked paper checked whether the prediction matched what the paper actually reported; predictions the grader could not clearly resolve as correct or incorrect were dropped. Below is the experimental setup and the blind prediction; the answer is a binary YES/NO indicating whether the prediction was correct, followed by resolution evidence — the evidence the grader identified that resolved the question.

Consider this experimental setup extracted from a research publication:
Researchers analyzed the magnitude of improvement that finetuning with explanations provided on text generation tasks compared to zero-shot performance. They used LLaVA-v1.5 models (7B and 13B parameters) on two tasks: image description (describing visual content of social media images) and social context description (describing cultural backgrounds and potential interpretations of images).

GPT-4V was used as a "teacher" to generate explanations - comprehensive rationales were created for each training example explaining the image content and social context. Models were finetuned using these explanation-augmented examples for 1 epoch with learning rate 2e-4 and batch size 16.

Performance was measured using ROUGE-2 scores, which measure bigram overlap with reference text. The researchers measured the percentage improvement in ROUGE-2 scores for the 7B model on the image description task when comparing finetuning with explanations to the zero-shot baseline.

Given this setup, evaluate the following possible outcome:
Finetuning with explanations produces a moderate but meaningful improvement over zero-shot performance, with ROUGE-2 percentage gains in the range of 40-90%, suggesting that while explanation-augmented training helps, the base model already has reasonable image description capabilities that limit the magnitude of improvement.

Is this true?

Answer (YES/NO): YES